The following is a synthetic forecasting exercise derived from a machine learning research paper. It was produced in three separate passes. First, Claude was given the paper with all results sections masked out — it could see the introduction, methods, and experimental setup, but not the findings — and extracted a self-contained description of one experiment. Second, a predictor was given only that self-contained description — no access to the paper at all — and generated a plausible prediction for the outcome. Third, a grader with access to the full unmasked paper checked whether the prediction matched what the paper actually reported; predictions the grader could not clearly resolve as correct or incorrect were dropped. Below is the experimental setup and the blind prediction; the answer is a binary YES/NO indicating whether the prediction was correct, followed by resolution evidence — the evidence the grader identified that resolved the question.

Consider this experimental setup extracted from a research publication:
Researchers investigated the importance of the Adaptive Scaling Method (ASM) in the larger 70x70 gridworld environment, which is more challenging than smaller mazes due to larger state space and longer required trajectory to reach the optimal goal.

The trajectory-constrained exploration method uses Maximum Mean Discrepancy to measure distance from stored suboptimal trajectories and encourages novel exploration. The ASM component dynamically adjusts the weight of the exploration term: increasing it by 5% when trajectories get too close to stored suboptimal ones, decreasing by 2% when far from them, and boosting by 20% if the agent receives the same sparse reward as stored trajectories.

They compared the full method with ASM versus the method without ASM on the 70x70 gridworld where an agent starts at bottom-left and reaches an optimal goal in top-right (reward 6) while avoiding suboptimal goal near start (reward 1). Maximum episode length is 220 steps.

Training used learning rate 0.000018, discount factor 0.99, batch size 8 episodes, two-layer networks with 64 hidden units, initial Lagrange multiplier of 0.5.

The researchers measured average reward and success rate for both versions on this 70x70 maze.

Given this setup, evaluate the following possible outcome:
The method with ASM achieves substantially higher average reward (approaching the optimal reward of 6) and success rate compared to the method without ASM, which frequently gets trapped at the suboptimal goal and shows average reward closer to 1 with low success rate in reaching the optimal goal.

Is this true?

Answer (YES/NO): NO